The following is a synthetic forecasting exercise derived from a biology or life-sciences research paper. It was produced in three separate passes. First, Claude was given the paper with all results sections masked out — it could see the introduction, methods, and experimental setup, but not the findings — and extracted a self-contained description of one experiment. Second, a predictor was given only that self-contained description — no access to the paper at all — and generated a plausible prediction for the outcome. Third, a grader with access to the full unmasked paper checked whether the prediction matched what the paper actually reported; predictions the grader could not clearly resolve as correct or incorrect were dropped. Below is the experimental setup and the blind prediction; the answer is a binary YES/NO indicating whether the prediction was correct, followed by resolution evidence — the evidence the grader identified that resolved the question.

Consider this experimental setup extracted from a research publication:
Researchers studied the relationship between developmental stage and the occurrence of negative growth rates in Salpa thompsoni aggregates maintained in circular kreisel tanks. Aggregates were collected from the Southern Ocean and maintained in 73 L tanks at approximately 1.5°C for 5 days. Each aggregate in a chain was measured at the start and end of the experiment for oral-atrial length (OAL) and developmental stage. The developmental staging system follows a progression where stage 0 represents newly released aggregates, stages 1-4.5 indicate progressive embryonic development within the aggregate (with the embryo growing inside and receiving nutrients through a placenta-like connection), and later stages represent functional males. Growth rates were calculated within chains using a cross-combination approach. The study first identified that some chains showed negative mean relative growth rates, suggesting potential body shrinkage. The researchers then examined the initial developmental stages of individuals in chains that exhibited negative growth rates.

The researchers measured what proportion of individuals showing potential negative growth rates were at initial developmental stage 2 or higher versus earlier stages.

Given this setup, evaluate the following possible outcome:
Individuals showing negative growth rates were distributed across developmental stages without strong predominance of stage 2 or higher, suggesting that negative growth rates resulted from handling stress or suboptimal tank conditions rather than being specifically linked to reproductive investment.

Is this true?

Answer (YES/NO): NO